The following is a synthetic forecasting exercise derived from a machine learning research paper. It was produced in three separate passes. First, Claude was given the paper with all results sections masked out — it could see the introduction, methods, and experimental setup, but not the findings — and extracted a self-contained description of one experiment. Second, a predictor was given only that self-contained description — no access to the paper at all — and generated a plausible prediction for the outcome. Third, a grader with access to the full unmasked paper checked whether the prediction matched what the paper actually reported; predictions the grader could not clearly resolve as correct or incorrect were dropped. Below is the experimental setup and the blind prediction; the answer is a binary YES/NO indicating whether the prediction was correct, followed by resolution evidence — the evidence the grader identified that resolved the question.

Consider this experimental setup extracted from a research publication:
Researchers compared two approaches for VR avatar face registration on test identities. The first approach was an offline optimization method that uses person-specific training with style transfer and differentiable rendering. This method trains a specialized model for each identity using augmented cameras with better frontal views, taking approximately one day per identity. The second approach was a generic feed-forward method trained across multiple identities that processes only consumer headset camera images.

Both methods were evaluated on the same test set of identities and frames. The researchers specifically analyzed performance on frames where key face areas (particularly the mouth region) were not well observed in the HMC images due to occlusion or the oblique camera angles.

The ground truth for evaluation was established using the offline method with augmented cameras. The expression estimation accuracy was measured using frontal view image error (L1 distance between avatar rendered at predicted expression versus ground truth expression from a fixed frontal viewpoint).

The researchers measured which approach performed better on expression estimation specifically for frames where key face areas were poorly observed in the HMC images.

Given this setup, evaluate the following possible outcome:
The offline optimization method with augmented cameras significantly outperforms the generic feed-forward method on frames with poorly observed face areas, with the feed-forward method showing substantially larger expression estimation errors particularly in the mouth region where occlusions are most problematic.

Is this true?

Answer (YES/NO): NO